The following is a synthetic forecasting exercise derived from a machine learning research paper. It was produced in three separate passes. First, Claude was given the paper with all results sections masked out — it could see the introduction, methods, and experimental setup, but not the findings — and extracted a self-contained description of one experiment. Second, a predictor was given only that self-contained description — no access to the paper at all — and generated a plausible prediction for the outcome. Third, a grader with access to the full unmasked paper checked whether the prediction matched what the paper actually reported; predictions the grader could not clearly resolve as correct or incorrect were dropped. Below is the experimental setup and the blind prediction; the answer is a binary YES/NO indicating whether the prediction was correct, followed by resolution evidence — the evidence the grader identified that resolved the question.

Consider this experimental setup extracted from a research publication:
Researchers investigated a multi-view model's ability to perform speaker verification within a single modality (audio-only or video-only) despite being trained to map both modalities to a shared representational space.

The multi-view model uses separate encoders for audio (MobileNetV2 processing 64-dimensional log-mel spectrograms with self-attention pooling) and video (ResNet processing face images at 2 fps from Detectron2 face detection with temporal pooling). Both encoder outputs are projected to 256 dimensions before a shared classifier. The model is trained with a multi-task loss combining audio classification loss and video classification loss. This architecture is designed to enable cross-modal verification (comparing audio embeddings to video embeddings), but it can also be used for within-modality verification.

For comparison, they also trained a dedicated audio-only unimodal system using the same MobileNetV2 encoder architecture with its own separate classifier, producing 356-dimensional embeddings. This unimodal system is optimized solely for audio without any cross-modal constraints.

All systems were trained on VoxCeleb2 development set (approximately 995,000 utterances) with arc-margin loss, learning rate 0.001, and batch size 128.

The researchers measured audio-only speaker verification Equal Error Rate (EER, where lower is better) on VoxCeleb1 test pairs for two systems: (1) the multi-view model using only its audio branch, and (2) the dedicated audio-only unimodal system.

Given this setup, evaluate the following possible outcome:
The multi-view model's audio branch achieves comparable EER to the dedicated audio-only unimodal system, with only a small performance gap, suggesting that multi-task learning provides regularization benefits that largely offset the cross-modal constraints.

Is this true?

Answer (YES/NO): NO